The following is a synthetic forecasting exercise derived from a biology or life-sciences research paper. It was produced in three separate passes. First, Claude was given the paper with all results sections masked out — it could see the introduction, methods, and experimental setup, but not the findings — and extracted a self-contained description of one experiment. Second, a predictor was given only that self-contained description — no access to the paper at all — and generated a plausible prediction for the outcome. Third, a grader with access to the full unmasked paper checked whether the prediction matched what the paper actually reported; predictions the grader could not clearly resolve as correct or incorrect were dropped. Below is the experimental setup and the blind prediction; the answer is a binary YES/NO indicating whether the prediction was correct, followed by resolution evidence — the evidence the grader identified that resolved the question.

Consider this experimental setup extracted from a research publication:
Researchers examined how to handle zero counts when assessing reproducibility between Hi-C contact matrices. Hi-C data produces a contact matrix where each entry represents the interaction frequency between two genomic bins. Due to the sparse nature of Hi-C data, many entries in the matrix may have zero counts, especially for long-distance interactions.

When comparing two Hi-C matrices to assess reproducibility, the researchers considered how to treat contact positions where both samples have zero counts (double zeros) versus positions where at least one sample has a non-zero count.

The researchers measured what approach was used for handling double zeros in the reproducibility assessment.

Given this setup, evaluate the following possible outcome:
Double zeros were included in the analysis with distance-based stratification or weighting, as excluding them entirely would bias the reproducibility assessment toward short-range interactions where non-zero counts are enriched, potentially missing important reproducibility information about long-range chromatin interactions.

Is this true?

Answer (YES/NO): NO